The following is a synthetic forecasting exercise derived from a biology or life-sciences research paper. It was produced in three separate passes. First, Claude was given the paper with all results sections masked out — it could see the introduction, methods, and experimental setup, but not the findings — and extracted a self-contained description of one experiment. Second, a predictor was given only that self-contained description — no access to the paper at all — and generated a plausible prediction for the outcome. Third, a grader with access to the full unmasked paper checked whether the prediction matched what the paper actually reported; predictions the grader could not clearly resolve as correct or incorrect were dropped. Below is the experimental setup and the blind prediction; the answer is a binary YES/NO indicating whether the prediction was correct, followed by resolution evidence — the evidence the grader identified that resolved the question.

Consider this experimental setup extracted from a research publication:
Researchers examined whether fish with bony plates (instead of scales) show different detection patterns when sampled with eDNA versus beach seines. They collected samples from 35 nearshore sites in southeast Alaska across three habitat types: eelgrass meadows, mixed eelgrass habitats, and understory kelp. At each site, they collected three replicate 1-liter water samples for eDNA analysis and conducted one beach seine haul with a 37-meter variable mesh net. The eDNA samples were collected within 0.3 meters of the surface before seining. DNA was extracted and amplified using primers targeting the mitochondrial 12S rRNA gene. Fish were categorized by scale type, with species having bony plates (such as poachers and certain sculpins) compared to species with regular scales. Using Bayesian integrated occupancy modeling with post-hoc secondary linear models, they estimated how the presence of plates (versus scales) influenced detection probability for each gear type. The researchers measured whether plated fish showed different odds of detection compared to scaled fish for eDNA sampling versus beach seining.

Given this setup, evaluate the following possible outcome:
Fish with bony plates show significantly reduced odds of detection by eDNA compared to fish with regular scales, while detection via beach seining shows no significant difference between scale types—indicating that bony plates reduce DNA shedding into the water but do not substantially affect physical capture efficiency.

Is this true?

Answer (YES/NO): NO